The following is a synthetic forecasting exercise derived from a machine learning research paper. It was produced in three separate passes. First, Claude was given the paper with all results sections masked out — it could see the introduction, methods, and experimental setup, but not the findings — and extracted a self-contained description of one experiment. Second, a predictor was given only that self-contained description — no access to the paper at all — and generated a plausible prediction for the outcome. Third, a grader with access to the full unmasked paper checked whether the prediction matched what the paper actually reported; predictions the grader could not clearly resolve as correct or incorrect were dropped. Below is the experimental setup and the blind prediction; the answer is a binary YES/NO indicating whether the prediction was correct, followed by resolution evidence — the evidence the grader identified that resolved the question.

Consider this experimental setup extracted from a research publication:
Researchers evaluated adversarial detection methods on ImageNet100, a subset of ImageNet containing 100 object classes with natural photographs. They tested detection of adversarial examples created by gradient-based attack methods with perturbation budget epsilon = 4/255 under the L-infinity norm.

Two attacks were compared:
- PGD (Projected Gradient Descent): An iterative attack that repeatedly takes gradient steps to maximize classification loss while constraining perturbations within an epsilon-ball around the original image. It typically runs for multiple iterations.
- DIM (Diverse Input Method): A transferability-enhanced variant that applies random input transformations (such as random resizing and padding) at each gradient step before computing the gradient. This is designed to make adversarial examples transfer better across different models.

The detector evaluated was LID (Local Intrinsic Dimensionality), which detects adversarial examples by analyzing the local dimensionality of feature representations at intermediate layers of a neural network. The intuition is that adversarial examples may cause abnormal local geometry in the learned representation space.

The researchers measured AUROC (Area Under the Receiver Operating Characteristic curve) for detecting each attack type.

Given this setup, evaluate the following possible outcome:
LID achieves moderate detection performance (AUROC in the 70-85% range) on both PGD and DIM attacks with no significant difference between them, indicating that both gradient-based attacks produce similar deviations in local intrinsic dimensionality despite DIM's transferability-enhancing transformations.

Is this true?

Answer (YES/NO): NO